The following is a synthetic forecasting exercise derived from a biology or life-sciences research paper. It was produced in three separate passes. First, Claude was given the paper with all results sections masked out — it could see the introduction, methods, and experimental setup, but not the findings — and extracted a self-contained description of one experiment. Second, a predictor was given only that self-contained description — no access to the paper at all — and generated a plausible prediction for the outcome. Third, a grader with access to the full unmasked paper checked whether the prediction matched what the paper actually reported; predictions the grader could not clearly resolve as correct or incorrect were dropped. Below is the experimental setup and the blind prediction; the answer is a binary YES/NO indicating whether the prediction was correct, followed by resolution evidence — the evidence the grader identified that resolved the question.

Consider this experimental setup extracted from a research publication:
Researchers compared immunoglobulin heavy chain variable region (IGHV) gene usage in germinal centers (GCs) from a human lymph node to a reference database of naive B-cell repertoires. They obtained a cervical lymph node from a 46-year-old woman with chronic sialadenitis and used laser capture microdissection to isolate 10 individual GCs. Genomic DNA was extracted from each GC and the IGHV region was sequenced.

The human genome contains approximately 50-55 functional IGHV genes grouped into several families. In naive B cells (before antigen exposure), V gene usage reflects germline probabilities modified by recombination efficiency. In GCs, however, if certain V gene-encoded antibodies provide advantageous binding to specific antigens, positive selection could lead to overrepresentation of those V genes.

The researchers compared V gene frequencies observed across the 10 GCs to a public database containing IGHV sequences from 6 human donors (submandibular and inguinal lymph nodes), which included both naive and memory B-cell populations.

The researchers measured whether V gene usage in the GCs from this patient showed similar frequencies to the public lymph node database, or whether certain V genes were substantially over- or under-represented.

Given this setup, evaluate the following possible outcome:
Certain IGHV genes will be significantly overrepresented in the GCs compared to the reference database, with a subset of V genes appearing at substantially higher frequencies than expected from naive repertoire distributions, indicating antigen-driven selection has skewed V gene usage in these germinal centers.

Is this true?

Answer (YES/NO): YES